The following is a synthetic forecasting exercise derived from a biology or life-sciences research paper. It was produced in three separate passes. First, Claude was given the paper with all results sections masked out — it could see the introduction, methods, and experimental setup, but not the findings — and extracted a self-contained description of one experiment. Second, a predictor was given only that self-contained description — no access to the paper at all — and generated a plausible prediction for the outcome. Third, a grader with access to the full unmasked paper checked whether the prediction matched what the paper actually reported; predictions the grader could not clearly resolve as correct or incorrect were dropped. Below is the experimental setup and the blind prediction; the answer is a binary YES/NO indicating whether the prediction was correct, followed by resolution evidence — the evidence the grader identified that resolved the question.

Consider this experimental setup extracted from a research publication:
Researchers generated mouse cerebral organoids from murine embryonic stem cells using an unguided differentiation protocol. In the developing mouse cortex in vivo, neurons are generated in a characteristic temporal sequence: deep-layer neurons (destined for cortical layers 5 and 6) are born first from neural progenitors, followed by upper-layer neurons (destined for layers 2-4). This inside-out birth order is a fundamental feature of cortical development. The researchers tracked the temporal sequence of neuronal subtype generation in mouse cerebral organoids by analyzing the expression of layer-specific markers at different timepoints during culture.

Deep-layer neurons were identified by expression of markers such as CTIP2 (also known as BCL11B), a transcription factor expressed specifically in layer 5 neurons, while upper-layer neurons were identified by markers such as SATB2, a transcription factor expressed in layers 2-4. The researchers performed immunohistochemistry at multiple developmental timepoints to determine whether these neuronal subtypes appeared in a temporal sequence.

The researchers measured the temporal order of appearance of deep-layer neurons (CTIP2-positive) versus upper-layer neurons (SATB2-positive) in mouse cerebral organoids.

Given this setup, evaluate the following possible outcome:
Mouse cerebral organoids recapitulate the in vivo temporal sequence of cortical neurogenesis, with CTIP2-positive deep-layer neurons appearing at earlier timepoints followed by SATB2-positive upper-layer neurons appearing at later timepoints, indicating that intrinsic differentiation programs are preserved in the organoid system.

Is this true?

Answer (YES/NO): YES